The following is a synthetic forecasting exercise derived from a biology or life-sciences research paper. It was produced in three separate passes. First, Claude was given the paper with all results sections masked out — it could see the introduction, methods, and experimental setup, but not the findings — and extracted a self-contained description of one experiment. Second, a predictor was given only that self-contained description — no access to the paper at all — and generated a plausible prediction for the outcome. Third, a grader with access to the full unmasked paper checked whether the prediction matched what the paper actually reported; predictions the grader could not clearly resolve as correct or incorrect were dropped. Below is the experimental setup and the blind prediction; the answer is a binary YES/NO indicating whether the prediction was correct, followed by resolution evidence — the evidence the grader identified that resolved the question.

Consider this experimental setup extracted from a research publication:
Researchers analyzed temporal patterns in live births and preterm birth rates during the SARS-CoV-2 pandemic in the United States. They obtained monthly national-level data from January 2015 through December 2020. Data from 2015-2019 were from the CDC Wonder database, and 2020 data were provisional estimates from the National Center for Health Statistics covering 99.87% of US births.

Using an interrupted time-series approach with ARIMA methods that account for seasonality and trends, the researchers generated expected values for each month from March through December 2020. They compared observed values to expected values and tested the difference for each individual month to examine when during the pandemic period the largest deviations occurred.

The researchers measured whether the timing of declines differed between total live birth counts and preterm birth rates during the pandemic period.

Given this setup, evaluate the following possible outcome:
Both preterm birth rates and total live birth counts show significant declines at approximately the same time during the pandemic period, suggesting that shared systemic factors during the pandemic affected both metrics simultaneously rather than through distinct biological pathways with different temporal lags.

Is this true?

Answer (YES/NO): NO